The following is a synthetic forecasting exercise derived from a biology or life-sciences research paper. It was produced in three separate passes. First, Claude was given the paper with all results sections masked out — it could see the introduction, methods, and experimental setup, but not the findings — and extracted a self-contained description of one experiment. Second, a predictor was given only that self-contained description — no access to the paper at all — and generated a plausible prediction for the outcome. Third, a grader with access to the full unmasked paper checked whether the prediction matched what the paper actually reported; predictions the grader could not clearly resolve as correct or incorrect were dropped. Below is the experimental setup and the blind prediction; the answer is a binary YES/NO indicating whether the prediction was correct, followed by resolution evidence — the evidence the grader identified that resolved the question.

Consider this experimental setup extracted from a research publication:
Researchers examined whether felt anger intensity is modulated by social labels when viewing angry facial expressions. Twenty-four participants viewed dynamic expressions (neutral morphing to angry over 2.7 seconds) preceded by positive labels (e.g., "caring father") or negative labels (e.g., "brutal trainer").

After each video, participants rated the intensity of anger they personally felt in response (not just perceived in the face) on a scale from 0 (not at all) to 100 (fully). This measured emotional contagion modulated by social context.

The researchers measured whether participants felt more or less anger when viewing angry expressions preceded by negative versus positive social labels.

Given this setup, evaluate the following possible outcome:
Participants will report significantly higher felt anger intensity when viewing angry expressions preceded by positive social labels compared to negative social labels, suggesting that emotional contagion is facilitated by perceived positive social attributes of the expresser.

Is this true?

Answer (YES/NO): NO